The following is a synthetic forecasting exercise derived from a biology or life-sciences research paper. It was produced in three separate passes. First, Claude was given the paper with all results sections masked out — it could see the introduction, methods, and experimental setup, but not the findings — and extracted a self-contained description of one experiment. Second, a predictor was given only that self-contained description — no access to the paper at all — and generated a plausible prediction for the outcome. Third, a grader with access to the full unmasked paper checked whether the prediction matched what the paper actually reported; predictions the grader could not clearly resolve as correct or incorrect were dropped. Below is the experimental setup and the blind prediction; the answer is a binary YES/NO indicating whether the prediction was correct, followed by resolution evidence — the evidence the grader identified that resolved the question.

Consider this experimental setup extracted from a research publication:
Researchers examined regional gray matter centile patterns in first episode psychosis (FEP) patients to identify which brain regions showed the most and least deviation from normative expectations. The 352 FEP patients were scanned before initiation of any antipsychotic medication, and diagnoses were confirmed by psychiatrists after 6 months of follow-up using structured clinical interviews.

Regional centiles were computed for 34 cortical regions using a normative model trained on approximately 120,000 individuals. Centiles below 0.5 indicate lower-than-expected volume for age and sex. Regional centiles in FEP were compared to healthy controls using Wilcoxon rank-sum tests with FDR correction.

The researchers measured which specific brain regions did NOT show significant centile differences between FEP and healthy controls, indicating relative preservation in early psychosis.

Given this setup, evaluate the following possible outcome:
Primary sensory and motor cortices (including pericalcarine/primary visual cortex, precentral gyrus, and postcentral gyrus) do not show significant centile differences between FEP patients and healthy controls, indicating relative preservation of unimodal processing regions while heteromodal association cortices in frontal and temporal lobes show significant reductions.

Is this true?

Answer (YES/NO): NO